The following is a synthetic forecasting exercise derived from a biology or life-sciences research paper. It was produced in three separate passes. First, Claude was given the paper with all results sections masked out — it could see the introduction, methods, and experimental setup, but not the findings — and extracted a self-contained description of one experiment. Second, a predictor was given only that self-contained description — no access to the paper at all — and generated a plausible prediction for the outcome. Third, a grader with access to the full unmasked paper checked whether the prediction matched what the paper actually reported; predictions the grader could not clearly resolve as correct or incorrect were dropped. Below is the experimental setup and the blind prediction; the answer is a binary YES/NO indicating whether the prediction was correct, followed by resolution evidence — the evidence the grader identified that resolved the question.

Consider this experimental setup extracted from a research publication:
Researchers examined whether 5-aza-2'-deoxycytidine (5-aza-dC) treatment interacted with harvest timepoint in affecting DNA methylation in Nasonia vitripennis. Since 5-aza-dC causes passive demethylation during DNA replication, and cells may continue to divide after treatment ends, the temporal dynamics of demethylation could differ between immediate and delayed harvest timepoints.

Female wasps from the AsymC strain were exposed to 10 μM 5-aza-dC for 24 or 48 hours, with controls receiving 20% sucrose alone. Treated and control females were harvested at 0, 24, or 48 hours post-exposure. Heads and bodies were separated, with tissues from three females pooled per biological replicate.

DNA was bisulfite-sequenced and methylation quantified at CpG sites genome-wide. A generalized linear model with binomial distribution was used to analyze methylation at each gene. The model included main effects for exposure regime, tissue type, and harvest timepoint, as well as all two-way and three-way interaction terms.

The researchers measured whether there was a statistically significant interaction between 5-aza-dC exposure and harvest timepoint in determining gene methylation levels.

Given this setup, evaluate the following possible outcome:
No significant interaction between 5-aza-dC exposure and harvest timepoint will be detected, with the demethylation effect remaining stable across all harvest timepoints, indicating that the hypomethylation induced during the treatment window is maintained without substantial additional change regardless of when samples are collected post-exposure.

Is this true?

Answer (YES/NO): NO